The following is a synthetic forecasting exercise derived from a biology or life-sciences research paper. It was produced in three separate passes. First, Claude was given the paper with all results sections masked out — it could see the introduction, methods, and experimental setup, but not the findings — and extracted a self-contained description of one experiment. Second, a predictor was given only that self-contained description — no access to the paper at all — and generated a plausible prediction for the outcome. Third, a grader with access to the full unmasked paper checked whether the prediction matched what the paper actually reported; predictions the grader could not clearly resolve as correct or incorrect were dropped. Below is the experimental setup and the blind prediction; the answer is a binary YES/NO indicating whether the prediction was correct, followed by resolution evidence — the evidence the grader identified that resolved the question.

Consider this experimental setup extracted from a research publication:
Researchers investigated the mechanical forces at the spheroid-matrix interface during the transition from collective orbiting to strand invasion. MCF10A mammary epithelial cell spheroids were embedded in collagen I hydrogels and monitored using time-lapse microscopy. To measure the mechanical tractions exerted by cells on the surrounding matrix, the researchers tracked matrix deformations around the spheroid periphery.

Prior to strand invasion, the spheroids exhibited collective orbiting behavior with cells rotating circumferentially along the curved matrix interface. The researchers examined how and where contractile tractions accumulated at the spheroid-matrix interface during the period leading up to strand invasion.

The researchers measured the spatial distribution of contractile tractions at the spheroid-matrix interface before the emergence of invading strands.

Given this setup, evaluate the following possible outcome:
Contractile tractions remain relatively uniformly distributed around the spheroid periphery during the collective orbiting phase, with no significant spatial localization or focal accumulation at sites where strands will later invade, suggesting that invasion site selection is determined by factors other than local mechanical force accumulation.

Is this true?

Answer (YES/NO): NO